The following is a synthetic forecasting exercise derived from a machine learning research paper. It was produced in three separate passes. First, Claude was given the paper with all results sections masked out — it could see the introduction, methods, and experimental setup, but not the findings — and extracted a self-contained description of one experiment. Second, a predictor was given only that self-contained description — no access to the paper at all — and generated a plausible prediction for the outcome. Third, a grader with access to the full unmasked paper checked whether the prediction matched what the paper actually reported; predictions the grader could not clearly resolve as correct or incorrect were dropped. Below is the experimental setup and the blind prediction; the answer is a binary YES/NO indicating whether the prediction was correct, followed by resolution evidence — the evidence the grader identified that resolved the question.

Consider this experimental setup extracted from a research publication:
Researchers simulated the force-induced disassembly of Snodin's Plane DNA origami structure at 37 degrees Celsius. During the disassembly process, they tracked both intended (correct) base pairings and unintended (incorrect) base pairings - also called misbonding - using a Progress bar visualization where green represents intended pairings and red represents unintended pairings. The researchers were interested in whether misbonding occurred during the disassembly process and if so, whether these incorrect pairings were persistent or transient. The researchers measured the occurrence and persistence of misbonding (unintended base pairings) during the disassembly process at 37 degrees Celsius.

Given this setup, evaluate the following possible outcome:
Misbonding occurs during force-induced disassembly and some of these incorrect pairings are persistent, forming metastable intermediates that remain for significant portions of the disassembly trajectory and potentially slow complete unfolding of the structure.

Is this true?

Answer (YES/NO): NO